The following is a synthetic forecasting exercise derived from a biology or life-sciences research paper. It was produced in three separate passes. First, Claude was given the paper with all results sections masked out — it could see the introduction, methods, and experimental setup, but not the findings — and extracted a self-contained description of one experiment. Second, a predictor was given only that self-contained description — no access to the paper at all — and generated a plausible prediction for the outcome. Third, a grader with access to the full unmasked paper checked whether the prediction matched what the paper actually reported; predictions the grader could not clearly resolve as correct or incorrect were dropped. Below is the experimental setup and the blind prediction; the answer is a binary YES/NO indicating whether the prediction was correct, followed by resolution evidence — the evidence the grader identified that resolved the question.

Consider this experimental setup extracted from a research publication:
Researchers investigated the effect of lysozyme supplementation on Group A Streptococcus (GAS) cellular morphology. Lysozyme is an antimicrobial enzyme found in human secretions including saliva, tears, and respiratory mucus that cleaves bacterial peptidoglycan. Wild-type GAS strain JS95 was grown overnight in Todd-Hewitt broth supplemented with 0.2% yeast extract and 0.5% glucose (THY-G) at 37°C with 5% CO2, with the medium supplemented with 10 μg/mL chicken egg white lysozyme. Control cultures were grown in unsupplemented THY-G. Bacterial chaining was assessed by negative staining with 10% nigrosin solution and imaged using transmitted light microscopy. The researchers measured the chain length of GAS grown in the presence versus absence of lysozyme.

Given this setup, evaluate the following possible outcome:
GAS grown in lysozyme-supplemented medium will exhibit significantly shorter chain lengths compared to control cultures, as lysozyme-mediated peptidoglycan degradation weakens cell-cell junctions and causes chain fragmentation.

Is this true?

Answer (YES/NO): YES